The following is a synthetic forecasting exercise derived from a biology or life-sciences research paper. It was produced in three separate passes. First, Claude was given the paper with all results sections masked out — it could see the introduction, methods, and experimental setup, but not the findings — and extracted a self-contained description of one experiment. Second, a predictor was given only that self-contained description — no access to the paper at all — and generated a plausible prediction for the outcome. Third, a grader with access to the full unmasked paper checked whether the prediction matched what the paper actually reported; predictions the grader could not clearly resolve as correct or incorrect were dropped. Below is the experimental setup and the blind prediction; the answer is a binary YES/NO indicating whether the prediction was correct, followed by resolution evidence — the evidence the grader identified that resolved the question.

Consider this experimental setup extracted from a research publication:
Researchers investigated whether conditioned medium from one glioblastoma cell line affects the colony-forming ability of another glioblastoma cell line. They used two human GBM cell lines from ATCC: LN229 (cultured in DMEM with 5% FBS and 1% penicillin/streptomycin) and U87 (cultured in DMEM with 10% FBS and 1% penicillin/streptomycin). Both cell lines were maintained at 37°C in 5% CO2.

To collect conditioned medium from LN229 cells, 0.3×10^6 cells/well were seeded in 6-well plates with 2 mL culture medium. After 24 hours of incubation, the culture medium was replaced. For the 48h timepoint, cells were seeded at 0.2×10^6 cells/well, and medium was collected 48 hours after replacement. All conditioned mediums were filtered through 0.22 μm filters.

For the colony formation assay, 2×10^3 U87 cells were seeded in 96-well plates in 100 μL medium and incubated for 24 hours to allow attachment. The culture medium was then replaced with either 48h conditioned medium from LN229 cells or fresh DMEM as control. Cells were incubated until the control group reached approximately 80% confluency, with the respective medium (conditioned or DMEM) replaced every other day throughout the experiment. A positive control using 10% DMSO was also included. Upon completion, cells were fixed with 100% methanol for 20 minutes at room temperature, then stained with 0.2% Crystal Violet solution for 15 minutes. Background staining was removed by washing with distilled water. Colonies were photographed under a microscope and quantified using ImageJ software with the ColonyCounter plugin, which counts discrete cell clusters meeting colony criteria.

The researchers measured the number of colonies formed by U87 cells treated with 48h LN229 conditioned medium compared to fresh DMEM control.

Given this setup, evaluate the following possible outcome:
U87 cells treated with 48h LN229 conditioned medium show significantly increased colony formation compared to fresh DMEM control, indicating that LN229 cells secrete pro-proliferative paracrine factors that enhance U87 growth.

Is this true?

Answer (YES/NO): NO